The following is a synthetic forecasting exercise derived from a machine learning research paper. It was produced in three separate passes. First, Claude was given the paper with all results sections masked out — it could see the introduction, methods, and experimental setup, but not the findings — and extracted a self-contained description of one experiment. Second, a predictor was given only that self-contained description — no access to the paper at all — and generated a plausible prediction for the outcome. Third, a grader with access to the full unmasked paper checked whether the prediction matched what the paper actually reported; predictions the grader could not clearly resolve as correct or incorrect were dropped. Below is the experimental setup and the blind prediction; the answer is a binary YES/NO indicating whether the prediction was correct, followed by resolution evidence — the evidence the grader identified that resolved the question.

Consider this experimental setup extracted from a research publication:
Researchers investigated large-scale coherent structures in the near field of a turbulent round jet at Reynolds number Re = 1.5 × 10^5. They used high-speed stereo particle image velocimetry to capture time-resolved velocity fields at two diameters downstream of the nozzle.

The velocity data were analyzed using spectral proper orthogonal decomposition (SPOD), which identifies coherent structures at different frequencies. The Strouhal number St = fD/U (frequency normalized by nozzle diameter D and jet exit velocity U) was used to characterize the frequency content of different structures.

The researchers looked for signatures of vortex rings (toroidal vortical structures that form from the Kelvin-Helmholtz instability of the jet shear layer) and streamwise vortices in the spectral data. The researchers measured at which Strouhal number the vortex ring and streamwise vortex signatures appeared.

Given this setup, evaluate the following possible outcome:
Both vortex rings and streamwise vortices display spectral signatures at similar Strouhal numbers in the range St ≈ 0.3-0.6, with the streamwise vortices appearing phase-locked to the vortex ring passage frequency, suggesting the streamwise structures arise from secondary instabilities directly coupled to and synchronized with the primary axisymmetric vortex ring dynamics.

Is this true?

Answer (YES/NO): YES